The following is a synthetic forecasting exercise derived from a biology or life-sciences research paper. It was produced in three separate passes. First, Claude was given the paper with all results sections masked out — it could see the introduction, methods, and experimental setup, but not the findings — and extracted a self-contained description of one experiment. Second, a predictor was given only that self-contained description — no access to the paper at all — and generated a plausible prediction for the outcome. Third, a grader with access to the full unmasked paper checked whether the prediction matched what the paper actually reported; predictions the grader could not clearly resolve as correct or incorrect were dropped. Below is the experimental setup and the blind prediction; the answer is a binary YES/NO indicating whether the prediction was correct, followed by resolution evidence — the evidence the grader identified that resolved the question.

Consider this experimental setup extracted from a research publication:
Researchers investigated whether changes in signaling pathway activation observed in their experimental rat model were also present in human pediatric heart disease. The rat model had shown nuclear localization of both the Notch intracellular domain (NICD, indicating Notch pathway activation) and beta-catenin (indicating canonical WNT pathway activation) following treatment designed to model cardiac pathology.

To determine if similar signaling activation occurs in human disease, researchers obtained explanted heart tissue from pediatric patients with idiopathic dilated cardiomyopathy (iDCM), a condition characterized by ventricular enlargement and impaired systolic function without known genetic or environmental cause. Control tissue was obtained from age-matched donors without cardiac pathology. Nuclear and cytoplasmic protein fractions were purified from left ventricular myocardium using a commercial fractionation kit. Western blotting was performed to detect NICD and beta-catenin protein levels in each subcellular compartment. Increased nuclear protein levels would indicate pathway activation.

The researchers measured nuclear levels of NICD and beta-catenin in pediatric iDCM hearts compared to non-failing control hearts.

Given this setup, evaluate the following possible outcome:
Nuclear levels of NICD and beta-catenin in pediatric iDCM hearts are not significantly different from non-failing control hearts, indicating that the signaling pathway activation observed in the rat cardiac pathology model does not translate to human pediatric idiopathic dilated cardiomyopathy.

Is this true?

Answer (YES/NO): NO